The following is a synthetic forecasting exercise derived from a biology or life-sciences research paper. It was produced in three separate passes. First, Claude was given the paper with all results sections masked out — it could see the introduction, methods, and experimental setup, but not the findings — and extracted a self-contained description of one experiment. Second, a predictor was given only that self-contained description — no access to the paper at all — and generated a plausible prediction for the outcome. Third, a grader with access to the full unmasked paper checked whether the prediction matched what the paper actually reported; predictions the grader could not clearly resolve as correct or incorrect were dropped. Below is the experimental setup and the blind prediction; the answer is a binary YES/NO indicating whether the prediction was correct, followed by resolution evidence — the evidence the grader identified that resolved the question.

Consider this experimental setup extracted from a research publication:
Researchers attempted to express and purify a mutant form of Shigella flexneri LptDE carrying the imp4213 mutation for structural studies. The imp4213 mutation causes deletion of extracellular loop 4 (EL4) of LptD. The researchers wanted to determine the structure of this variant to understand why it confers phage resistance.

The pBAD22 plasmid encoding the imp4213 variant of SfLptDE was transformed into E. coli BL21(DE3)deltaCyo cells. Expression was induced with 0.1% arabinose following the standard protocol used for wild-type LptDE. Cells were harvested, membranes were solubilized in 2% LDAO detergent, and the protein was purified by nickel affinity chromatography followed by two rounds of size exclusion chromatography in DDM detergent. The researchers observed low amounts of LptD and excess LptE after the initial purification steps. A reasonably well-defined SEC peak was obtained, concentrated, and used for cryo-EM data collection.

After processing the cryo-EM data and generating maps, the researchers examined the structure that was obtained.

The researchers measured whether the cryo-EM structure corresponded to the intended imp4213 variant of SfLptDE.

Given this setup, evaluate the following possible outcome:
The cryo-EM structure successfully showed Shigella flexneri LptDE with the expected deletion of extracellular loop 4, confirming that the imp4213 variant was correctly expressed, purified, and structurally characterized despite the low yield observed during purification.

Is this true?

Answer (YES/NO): NO